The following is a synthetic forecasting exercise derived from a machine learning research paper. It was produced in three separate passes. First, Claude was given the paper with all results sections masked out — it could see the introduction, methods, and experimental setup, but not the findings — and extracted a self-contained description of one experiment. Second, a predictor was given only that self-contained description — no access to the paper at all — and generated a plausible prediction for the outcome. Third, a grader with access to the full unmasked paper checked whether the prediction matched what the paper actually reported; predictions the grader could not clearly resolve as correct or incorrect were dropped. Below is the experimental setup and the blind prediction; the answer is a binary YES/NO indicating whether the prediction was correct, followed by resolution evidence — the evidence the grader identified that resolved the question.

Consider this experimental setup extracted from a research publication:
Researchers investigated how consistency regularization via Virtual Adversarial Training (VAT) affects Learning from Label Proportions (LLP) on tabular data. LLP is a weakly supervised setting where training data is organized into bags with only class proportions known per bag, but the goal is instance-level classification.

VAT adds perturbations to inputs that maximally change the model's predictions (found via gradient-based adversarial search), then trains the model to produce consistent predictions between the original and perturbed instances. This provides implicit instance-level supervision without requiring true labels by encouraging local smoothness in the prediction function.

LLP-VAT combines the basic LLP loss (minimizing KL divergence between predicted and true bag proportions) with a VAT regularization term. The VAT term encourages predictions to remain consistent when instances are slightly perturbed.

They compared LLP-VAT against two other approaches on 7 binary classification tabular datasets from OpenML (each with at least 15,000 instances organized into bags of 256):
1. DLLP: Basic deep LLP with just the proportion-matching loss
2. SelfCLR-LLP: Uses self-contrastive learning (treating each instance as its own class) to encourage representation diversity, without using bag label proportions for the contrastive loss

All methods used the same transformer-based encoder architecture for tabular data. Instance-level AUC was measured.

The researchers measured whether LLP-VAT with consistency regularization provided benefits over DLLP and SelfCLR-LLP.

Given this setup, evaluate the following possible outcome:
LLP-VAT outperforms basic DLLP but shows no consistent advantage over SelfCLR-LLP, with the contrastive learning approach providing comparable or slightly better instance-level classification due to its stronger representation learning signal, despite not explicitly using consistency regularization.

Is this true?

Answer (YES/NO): NO